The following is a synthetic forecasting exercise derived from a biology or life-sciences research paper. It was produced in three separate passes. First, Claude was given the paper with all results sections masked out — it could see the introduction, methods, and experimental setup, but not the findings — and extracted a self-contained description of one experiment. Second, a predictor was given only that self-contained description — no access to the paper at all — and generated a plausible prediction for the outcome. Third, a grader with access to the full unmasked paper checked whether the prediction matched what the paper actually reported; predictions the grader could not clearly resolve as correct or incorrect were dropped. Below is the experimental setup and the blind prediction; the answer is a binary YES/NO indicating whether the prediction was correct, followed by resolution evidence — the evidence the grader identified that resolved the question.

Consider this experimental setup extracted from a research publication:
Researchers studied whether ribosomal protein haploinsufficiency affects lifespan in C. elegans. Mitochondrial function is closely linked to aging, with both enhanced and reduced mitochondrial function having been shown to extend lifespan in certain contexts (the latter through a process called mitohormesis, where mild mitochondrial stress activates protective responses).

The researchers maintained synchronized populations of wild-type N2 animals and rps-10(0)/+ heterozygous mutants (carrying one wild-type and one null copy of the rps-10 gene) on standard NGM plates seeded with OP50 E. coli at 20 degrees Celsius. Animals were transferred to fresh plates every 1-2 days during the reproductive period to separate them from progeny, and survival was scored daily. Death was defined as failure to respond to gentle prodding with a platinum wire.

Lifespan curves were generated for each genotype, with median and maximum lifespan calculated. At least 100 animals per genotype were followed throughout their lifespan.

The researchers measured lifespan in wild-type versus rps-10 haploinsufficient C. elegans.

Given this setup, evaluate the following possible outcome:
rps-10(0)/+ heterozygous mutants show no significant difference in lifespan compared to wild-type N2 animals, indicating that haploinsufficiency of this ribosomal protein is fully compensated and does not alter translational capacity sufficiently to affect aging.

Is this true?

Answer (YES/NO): NO